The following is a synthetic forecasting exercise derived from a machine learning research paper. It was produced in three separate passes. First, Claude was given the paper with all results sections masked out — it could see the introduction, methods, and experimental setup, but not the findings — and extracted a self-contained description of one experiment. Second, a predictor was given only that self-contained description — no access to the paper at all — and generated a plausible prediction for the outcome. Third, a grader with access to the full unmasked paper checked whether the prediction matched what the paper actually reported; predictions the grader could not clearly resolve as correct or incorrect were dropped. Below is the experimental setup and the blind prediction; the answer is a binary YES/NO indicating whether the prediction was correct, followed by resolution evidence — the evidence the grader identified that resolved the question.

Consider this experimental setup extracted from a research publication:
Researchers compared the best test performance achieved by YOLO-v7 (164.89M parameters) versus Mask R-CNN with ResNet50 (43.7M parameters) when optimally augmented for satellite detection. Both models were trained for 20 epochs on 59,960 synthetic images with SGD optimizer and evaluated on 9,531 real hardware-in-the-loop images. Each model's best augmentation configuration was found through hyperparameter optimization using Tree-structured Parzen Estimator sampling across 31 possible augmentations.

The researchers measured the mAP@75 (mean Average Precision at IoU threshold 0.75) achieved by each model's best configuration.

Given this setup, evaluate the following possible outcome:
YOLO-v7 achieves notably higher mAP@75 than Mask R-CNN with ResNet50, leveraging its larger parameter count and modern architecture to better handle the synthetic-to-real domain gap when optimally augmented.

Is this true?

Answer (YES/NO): NO